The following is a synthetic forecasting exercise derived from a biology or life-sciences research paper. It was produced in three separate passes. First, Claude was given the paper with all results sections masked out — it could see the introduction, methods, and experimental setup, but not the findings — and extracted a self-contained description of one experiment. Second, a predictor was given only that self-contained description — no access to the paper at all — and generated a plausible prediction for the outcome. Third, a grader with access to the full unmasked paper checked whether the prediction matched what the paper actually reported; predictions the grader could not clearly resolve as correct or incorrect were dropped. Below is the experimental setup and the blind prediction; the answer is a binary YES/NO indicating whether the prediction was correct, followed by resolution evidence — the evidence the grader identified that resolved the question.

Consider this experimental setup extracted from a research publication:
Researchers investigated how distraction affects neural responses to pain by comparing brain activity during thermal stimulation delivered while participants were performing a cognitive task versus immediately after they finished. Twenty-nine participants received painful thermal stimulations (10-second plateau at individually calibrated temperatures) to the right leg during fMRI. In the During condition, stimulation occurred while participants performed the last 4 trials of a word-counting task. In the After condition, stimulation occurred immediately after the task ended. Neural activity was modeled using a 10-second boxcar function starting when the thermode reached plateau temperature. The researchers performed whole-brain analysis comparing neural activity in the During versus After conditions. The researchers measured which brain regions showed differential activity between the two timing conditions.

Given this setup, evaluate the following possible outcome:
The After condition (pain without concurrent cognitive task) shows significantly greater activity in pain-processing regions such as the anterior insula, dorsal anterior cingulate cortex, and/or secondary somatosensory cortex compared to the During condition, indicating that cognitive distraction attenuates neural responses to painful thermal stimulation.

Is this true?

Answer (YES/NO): NO